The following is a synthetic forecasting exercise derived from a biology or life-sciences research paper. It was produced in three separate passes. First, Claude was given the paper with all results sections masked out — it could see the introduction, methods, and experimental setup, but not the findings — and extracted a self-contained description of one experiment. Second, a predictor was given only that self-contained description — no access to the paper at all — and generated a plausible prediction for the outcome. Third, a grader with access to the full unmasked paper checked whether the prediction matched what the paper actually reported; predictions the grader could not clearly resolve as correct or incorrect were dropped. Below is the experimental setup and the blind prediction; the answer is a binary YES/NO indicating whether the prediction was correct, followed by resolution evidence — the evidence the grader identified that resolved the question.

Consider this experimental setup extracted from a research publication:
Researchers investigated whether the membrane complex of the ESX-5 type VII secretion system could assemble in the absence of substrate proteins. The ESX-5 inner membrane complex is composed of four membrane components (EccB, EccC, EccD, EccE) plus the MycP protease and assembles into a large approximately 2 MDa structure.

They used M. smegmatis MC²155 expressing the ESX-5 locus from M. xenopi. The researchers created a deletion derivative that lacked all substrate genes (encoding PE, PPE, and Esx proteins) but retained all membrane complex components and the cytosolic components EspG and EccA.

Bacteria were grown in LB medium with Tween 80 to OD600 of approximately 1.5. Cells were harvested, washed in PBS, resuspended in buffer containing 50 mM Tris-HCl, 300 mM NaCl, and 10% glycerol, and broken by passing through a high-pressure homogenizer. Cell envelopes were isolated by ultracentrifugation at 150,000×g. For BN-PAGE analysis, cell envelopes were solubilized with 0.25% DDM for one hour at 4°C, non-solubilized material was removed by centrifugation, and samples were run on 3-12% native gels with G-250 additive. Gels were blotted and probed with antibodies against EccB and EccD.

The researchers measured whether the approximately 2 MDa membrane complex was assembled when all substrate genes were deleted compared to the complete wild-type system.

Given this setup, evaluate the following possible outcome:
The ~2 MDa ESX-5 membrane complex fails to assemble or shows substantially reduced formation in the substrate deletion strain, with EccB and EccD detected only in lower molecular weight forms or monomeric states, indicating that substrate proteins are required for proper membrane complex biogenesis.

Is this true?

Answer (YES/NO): NO